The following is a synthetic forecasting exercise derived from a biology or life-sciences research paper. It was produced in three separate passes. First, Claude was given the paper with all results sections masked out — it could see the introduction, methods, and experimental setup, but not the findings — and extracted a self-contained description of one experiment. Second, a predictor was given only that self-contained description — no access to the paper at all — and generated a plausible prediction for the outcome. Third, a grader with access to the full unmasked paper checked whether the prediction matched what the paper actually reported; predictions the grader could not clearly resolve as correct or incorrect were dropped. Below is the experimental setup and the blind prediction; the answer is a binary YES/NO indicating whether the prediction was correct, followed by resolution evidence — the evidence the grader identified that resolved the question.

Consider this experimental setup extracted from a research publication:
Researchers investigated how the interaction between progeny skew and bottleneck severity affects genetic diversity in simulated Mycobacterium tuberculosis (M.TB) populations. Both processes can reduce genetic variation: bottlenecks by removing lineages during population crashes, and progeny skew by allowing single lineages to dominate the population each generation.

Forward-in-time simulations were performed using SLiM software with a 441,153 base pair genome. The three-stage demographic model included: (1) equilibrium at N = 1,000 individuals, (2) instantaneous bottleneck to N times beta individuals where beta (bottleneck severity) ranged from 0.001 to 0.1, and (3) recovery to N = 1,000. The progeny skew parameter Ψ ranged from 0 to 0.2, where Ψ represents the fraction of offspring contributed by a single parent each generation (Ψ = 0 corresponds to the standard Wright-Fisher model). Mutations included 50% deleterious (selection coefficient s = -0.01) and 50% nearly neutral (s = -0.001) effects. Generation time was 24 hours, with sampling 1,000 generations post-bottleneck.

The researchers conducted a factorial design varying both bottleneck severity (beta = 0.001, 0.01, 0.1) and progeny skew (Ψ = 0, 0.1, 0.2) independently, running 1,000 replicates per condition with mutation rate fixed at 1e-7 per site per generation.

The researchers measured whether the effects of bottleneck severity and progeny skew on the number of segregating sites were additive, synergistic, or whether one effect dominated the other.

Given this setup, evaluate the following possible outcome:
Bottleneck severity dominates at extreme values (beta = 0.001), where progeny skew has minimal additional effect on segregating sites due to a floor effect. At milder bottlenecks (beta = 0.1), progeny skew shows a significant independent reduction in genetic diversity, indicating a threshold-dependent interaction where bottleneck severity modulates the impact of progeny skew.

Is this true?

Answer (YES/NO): NO